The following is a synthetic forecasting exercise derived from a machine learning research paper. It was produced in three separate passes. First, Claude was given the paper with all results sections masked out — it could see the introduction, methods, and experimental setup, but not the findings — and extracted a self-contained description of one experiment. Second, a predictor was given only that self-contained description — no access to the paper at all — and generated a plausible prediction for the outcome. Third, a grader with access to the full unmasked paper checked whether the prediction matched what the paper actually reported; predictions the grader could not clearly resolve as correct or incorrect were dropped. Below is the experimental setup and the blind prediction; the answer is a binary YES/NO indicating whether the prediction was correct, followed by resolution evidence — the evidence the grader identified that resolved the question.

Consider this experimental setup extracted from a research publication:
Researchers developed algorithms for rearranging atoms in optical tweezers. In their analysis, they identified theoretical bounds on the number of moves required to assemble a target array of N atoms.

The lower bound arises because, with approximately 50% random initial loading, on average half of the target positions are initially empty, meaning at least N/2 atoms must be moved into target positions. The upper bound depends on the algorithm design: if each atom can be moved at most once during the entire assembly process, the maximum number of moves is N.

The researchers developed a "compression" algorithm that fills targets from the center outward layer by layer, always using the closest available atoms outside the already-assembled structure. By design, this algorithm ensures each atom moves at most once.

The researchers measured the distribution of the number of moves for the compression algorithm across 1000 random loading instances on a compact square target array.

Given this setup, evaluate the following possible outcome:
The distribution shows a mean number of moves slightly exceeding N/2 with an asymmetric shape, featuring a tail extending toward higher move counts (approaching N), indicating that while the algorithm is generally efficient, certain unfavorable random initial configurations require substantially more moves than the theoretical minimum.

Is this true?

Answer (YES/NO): NO